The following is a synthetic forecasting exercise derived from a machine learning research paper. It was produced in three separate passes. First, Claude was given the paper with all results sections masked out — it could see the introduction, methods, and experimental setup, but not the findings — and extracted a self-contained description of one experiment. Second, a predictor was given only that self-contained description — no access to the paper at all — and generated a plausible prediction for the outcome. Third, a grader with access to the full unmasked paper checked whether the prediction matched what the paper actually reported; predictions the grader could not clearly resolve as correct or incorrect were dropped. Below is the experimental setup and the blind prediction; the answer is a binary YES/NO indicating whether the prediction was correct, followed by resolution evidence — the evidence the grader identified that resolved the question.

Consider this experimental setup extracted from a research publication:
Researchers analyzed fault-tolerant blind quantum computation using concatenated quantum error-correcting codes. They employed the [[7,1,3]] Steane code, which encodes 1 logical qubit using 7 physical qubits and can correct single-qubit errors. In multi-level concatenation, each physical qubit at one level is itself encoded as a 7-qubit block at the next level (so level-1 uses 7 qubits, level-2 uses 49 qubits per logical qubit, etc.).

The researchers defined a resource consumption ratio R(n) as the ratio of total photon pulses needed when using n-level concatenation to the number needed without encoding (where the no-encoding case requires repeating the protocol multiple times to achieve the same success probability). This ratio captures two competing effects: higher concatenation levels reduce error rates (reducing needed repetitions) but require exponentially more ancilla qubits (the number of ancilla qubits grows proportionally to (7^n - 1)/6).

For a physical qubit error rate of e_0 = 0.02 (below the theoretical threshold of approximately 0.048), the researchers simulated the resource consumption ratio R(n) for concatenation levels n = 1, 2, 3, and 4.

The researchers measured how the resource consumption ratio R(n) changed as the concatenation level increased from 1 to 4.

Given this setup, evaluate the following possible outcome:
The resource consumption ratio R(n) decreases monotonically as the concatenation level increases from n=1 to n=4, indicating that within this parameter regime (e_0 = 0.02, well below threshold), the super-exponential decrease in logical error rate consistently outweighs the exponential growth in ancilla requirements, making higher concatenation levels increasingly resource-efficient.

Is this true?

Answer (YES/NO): NO